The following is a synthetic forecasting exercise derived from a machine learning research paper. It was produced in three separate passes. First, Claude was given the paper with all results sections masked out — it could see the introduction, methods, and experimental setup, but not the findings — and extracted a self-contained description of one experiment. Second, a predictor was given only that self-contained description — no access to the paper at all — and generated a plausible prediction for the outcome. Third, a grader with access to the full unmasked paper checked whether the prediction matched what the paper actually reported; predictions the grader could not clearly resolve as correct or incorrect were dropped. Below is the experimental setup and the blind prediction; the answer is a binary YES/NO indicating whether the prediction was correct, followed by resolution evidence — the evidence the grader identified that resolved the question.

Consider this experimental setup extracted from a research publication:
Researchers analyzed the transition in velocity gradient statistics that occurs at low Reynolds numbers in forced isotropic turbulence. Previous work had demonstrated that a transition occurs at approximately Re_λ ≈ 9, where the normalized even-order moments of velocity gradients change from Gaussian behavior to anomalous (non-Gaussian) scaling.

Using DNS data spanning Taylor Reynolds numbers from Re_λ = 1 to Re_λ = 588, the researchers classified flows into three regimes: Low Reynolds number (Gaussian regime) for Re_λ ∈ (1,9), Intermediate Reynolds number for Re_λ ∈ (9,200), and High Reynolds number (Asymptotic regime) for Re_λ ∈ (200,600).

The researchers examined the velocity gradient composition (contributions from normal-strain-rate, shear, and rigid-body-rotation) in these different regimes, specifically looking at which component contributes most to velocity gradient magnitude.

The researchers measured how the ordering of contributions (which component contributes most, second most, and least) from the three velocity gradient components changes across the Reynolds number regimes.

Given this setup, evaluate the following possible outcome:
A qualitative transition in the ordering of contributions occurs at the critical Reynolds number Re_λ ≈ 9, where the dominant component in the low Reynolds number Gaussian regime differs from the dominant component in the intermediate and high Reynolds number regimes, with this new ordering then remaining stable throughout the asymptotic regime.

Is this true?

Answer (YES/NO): NO